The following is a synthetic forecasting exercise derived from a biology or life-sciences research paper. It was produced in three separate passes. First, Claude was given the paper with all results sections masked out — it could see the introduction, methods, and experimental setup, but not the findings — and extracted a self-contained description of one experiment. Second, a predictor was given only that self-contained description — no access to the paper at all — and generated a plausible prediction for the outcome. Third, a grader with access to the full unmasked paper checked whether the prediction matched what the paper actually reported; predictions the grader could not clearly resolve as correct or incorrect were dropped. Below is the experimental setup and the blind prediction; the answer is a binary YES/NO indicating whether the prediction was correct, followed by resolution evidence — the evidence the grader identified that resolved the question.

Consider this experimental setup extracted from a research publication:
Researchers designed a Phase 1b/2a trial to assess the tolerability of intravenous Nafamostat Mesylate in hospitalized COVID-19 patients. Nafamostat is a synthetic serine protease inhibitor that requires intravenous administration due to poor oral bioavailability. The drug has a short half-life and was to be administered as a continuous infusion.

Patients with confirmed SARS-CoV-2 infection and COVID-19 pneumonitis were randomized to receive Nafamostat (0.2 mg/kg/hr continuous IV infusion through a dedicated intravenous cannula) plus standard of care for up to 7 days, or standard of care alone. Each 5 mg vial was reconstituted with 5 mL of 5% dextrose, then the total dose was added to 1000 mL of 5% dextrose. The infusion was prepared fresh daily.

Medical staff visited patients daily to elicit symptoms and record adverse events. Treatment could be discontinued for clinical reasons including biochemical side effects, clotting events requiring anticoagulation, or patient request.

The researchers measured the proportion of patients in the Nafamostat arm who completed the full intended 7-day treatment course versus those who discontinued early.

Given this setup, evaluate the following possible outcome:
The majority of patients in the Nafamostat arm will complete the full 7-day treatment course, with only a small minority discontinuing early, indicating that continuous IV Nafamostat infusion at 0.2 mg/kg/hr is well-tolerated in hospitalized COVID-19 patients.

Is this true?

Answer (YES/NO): NO